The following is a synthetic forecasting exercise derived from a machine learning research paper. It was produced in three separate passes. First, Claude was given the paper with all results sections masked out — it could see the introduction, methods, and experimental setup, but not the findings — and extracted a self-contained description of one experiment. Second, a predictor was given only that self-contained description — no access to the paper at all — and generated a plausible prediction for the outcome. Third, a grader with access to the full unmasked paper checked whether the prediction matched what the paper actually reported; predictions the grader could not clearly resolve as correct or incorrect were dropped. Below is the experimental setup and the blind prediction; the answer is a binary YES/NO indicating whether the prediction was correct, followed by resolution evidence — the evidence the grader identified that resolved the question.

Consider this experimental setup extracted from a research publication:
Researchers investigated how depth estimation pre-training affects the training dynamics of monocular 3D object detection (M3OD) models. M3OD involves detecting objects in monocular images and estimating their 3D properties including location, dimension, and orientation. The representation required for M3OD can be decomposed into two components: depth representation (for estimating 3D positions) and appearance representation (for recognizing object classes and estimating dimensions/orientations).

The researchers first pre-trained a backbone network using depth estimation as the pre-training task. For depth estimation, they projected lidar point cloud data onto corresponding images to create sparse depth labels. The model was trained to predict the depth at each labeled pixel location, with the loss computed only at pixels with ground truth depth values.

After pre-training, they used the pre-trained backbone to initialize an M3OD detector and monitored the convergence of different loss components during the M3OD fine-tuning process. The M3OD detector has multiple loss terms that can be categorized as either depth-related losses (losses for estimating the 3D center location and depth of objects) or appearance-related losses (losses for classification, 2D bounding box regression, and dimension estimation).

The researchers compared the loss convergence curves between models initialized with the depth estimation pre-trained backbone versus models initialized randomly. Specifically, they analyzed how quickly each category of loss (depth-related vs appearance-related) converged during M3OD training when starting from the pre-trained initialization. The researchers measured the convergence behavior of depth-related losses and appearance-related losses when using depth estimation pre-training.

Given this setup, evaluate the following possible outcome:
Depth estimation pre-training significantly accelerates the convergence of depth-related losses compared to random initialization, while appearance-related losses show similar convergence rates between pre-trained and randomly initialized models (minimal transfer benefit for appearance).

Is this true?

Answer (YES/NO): NO